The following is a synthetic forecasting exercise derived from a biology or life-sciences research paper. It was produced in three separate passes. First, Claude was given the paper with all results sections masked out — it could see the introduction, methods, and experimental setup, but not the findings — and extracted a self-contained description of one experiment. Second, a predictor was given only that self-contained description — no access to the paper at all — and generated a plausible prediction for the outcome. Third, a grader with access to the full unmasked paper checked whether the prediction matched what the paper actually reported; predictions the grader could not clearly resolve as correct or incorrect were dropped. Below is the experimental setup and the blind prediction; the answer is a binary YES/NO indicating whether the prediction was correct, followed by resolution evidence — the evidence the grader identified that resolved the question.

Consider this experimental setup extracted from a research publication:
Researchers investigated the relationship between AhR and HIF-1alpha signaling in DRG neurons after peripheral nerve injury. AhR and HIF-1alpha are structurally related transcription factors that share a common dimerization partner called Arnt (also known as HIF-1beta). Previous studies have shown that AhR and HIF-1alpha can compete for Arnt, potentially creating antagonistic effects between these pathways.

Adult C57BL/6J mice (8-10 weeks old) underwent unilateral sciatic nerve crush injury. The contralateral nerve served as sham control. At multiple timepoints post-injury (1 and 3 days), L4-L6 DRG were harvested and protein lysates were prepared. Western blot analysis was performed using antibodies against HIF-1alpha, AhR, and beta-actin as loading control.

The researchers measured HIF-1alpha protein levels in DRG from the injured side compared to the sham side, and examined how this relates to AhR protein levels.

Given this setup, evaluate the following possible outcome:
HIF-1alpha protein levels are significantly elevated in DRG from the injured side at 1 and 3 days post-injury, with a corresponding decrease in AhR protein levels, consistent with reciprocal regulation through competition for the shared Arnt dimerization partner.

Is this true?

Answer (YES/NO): NO